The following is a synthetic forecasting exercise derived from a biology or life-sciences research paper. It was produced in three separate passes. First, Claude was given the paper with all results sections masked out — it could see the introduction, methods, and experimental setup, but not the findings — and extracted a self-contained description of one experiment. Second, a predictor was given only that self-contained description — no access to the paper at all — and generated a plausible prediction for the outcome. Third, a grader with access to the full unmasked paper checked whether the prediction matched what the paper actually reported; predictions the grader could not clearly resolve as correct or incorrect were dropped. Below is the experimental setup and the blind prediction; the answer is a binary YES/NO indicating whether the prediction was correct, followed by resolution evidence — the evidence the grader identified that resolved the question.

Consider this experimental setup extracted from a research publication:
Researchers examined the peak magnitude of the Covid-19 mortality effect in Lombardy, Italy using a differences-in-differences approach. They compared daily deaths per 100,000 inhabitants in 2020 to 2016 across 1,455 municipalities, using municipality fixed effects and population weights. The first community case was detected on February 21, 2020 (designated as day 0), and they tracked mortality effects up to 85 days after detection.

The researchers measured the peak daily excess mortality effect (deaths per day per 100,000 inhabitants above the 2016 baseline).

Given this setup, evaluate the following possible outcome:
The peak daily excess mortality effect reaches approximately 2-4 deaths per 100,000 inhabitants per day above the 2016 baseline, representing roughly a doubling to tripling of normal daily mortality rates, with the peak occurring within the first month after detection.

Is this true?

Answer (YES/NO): NO